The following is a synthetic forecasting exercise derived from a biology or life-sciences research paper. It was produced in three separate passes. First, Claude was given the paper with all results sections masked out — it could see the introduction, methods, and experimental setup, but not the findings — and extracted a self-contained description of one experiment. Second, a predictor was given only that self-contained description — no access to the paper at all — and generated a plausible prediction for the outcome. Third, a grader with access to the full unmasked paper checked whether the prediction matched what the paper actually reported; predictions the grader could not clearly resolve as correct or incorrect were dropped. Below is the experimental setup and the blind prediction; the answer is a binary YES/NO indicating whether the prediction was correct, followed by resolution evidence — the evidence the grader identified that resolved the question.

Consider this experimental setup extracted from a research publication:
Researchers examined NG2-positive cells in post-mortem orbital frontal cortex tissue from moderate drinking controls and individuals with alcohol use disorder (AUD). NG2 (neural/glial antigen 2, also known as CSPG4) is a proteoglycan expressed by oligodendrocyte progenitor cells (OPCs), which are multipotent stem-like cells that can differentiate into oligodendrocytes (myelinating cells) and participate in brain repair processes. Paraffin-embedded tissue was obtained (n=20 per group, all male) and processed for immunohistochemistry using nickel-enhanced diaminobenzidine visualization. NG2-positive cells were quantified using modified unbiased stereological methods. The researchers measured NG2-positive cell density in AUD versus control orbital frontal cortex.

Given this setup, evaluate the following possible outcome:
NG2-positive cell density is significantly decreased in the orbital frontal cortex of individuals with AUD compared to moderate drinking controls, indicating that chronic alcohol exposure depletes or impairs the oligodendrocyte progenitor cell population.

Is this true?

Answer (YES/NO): NO